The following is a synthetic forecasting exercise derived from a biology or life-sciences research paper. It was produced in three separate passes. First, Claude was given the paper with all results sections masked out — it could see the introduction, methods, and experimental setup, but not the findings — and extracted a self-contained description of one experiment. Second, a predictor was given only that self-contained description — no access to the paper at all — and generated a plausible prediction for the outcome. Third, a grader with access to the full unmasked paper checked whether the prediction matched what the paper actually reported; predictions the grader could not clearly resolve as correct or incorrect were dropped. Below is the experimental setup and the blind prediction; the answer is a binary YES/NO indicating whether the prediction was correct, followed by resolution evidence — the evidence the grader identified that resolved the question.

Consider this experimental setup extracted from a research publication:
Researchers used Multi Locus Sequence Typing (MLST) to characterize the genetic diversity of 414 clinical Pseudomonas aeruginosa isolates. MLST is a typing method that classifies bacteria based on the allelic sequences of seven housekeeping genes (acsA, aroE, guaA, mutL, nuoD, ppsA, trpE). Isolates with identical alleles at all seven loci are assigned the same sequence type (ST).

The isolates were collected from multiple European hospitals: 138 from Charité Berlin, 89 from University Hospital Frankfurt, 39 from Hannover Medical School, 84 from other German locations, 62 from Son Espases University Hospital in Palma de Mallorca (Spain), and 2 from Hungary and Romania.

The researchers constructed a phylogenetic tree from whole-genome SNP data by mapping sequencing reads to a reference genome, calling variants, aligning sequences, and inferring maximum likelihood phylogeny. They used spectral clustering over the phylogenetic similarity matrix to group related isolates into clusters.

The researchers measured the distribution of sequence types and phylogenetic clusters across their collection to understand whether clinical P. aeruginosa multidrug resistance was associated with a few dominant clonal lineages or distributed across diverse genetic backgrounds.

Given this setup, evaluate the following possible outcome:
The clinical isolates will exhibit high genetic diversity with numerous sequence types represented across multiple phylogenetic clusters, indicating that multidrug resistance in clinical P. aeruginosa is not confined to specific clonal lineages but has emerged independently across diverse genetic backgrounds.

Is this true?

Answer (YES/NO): YES